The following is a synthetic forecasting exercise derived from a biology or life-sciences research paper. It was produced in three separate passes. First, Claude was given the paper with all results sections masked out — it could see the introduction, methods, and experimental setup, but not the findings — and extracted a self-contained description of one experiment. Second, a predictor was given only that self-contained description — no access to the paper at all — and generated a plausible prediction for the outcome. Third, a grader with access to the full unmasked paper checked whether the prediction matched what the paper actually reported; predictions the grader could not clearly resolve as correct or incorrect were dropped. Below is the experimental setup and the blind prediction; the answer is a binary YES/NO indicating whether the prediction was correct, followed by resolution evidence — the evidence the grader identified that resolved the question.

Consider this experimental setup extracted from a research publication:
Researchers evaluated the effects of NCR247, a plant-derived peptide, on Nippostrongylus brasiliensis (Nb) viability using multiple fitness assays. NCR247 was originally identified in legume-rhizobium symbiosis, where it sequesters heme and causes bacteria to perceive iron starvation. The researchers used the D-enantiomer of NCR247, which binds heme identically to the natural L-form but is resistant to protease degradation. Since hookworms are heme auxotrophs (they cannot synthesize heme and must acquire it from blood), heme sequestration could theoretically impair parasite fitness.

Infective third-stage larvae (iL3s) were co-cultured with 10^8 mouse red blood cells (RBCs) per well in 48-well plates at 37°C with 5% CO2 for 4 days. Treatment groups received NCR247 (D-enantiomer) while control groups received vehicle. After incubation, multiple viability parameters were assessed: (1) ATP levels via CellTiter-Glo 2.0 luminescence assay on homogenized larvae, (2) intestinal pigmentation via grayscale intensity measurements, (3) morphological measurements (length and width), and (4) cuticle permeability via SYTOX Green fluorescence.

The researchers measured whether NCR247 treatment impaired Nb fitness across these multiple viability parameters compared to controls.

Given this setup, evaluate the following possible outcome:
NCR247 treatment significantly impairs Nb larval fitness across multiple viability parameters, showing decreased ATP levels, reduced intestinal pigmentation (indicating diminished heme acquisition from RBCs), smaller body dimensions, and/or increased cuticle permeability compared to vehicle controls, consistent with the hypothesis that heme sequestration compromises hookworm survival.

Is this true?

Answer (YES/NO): NO